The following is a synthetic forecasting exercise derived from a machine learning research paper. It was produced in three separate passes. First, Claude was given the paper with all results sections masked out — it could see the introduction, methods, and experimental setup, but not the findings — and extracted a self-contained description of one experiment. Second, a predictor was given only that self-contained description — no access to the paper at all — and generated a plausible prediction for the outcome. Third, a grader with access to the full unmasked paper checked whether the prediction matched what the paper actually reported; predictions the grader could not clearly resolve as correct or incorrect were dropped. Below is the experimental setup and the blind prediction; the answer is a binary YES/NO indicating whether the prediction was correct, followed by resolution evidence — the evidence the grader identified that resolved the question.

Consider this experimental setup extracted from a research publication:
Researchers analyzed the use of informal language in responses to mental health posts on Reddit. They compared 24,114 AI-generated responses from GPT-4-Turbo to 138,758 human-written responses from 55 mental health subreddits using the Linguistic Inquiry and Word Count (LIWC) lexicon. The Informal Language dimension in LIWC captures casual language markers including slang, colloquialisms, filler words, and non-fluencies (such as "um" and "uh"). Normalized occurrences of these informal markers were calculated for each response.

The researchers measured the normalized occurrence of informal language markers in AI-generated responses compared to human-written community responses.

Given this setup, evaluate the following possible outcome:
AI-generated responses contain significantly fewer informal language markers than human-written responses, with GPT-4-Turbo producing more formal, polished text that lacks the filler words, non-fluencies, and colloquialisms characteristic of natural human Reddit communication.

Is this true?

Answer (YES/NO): YES